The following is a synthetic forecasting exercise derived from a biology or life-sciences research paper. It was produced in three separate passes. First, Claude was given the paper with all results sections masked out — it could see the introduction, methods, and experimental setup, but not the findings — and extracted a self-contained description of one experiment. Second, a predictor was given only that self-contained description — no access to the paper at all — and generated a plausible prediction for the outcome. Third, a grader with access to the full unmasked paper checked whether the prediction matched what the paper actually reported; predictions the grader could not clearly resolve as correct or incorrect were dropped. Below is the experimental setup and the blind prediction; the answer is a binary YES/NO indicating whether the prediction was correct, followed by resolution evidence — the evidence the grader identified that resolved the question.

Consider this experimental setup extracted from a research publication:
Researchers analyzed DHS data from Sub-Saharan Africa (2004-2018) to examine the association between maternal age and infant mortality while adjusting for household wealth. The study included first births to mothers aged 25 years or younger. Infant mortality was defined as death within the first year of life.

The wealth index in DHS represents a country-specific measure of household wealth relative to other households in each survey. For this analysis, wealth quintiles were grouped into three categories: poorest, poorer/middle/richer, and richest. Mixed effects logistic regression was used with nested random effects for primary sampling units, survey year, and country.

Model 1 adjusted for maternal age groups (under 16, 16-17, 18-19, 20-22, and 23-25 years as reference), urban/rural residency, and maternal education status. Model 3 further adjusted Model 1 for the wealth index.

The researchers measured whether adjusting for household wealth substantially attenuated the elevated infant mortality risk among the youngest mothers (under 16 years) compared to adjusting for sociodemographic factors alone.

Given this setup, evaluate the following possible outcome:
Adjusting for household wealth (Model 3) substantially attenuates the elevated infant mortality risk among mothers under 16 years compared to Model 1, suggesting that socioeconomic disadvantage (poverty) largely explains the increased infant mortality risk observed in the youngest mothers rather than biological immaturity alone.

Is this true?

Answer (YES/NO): NO